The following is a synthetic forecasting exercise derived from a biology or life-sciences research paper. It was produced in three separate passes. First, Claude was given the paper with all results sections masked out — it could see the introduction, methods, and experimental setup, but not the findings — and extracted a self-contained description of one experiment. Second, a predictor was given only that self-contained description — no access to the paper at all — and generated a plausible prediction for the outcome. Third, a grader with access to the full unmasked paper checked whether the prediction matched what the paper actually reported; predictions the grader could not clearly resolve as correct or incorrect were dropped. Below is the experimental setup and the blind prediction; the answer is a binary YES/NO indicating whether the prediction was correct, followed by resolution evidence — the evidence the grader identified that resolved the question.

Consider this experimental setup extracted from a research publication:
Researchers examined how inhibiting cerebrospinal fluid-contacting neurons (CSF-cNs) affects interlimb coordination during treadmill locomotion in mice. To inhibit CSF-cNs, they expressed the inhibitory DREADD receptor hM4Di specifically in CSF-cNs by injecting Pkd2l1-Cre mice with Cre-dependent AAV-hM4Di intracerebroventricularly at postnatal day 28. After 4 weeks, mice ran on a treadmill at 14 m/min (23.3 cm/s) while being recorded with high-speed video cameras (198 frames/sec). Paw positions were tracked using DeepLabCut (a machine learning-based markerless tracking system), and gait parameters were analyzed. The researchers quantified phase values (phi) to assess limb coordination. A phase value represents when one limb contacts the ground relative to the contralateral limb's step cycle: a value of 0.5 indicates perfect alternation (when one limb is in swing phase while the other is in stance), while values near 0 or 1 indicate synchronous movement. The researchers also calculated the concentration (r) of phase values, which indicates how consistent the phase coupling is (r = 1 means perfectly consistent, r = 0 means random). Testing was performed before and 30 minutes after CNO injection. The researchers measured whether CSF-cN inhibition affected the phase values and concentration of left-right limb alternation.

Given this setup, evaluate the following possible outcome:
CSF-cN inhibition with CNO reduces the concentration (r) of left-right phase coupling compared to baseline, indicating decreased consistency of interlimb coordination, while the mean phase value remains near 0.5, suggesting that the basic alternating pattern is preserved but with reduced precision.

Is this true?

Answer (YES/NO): NO